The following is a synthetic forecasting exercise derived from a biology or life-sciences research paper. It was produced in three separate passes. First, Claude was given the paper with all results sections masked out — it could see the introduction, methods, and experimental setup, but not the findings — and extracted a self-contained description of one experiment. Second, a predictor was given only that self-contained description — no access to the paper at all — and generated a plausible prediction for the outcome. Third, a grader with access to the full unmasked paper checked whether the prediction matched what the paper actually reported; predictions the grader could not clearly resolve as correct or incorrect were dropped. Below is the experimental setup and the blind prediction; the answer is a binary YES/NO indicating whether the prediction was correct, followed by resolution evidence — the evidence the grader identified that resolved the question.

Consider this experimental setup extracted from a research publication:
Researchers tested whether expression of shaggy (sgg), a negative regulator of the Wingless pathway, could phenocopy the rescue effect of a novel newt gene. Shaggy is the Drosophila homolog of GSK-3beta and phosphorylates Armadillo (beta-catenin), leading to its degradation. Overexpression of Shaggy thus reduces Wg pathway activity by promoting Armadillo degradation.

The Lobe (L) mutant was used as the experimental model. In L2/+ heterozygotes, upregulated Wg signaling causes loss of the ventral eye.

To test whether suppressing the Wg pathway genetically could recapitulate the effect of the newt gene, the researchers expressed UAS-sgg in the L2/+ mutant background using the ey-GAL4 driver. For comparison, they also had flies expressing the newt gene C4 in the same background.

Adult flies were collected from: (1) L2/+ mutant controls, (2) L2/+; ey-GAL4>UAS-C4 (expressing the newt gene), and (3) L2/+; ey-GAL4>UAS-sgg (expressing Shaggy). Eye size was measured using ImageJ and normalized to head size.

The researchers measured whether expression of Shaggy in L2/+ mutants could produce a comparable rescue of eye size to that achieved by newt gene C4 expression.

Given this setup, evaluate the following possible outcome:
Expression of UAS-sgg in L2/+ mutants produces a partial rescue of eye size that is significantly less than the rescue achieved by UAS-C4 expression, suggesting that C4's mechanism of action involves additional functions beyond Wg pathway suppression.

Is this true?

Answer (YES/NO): YES